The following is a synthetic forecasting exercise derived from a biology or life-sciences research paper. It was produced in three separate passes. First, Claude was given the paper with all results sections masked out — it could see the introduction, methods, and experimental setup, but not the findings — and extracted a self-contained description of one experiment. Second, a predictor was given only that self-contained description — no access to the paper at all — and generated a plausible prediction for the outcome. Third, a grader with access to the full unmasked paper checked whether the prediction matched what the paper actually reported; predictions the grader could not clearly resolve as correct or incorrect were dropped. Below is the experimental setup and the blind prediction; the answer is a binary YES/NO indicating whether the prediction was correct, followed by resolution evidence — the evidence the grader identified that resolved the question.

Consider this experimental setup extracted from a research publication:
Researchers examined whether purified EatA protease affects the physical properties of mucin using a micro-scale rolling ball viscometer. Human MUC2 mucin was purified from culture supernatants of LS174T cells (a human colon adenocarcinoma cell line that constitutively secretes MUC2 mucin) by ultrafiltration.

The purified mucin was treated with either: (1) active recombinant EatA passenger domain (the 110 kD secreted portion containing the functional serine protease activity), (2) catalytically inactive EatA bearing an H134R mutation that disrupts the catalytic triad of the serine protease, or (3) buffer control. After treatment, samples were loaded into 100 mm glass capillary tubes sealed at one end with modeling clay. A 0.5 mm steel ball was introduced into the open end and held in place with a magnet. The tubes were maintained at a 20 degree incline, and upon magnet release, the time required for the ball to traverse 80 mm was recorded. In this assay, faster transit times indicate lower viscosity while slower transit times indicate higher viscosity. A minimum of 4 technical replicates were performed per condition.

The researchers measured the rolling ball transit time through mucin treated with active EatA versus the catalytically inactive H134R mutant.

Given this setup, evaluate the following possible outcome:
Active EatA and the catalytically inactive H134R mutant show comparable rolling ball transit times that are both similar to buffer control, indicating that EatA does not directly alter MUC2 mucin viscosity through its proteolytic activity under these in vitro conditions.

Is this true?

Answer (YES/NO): NO